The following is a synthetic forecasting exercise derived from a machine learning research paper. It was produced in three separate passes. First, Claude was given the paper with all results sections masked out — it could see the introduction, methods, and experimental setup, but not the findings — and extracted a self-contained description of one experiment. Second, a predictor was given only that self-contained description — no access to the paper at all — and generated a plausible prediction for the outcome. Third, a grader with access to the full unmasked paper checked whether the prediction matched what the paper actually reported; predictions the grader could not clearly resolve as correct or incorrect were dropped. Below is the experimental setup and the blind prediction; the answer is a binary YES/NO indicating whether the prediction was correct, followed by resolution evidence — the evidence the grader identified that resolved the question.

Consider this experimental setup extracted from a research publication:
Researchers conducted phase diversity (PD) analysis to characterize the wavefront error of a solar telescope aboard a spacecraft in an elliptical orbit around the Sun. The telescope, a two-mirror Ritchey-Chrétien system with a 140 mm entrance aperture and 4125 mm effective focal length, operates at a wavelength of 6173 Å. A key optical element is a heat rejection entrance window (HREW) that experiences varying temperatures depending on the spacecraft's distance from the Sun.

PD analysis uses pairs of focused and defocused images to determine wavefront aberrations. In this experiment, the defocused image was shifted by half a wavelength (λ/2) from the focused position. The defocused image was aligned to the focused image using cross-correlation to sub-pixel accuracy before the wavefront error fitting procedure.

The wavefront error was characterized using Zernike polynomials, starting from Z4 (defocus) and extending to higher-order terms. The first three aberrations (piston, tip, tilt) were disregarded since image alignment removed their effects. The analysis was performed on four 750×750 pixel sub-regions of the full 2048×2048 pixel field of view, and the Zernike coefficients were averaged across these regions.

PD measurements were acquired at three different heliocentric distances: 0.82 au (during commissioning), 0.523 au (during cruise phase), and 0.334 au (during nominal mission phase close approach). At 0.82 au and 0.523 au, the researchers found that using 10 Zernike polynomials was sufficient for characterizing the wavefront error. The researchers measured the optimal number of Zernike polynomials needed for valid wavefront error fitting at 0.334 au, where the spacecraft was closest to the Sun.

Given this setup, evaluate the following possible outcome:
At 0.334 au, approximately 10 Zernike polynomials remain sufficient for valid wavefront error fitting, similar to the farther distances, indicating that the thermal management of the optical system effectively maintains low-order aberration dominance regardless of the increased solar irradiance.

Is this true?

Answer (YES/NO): NO